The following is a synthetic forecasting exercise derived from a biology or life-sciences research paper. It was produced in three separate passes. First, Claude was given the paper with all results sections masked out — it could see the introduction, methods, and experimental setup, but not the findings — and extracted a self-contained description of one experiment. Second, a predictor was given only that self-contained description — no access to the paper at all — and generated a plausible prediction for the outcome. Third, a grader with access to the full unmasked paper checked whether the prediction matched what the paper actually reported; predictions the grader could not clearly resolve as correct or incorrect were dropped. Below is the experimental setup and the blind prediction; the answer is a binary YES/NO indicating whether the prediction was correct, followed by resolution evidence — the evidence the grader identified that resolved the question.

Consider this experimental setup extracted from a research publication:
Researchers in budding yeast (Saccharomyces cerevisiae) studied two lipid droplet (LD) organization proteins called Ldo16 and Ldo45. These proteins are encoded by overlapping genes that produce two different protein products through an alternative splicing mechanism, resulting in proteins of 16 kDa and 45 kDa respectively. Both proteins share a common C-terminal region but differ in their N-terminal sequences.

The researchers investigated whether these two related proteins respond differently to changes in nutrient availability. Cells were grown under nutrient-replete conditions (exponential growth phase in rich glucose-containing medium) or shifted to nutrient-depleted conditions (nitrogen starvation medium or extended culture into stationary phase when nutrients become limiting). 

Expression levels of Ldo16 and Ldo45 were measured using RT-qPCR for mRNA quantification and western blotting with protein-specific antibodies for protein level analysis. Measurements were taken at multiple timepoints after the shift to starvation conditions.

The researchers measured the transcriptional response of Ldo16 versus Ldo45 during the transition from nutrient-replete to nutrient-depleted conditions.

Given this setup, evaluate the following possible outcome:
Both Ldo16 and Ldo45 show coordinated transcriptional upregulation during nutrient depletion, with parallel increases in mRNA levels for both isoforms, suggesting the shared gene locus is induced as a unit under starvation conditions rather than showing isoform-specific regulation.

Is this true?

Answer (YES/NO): NO